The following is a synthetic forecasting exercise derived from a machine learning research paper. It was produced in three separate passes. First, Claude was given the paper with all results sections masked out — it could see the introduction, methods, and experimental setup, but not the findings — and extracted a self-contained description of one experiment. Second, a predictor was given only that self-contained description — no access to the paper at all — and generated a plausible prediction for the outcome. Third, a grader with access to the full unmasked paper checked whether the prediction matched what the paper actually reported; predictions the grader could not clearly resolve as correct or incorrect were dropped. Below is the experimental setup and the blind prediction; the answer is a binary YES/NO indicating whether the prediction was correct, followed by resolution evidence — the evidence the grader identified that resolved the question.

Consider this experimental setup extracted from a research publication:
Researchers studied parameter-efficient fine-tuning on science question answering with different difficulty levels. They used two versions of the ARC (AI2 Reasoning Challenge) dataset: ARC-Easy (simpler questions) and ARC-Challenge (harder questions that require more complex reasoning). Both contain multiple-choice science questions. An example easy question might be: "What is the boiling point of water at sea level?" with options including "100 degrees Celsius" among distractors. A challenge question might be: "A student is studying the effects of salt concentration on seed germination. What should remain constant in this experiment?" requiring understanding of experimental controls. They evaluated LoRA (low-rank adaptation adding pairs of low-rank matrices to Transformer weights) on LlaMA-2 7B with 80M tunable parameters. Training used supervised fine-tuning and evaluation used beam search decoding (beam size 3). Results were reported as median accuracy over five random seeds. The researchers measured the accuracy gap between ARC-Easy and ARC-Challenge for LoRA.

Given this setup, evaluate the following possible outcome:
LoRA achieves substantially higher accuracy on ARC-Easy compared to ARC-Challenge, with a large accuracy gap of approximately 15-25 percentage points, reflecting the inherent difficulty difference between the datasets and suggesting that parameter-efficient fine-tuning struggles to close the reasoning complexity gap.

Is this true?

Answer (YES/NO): YES